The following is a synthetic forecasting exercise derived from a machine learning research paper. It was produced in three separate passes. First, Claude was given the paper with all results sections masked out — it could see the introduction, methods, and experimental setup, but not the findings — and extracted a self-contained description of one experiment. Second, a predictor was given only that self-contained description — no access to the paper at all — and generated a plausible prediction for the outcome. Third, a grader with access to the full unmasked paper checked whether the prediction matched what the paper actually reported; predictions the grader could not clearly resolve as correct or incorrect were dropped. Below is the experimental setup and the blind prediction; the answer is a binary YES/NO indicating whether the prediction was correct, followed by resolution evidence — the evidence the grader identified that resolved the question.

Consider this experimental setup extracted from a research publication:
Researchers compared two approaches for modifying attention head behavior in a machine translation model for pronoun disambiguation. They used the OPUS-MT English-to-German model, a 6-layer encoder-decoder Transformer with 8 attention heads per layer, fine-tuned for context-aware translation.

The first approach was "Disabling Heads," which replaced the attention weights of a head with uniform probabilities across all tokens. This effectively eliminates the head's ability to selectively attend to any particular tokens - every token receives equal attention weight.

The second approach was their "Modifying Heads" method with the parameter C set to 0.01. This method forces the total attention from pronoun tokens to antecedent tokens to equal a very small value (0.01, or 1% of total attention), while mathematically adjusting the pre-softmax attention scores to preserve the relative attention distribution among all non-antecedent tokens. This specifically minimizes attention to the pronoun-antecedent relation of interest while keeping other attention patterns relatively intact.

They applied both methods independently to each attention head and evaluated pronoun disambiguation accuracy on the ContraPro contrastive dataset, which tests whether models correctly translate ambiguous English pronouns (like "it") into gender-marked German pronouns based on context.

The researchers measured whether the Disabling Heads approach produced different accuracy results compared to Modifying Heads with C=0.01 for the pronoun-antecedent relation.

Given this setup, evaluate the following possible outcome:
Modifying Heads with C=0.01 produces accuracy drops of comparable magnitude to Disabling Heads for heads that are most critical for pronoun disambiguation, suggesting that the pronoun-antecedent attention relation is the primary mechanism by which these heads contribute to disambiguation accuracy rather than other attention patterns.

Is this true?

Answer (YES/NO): YES